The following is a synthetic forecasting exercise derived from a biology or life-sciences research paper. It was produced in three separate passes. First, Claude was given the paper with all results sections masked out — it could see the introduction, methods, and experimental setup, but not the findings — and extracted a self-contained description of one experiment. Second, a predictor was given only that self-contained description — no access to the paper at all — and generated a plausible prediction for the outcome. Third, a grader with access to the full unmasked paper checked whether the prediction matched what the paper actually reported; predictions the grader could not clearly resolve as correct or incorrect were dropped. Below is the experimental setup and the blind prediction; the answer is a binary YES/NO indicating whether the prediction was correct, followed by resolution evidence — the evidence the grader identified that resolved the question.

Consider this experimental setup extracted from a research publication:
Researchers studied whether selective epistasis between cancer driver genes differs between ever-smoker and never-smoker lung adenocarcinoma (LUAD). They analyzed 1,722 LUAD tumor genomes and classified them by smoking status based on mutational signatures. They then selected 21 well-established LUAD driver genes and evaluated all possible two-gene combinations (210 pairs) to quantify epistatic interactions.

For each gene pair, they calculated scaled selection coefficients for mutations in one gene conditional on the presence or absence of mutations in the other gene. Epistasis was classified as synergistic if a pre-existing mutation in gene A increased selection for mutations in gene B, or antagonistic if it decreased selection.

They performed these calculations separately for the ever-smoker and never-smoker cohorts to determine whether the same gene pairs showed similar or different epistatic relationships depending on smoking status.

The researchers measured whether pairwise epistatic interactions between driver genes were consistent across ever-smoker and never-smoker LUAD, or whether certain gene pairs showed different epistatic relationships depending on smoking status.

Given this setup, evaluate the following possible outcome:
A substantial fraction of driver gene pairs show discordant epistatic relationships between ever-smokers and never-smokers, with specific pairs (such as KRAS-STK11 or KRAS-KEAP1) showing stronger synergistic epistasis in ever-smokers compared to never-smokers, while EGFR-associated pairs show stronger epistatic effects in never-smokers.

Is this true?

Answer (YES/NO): NO